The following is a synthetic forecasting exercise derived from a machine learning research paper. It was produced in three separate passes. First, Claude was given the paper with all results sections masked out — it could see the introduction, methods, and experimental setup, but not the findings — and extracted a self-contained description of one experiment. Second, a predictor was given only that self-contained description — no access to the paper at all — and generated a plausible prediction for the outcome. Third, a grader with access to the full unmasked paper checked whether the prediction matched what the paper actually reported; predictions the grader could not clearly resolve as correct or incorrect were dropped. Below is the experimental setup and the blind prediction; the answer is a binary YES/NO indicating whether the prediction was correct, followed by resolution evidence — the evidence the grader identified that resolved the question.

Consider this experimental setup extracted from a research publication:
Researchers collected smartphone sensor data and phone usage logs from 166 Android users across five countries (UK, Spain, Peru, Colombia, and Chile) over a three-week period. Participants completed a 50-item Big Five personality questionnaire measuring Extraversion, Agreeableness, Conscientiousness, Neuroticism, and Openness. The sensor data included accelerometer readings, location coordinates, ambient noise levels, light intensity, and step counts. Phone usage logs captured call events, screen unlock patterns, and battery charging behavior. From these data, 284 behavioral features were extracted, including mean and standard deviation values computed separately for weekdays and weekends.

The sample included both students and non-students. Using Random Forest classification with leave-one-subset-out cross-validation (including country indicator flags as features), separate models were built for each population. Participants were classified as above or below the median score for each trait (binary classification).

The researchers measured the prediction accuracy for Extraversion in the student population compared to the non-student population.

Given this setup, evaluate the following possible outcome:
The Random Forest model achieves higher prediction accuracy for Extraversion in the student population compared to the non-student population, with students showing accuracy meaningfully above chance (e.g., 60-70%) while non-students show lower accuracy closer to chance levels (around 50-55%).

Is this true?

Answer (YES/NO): NO